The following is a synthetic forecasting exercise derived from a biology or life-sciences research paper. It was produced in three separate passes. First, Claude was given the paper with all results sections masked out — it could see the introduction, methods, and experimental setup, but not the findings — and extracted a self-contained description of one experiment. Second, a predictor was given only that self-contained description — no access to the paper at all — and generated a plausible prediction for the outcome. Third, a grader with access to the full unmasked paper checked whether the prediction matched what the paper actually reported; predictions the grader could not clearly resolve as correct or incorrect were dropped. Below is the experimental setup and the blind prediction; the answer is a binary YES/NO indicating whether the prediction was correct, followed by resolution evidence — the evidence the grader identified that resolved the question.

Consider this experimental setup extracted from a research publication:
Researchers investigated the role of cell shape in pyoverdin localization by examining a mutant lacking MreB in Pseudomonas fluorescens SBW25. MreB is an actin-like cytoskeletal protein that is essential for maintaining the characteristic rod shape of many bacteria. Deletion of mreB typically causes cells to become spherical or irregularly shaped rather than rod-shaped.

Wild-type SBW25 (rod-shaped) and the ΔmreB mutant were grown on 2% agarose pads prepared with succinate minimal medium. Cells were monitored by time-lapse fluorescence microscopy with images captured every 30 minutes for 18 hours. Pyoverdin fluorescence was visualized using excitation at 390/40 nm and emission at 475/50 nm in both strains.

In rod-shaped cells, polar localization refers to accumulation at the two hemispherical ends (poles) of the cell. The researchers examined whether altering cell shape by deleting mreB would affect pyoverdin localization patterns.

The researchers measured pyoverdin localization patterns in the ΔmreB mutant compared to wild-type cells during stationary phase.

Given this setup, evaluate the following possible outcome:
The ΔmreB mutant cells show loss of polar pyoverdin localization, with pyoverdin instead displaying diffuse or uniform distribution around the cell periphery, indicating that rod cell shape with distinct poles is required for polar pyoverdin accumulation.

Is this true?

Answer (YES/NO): NO